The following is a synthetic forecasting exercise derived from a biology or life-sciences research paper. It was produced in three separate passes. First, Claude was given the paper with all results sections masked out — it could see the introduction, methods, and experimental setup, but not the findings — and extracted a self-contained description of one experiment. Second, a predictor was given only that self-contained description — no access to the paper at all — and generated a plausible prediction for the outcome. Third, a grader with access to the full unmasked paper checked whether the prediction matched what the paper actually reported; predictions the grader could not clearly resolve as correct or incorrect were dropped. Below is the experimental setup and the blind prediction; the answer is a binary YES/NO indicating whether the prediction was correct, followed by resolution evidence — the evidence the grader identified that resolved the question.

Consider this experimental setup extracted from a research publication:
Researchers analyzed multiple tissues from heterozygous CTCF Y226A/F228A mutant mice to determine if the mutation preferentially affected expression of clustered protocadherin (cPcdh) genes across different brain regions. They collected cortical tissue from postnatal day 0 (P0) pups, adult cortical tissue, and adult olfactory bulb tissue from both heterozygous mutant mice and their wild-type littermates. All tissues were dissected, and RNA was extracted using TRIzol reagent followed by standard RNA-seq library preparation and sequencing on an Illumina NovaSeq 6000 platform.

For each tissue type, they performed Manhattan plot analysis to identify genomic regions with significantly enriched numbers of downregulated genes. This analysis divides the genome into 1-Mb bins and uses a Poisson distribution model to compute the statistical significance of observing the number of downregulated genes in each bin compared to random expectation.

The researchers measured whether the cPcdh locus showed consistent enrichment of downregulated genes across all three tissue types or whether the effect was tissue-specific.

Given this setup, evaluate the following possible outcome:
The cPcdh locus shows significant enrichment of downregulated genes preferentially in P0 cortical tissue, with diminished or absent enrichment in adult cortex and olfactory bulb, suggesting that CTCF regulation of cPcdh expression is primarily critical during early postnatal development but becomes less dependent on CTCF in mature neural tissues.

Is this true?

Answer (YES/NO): NO